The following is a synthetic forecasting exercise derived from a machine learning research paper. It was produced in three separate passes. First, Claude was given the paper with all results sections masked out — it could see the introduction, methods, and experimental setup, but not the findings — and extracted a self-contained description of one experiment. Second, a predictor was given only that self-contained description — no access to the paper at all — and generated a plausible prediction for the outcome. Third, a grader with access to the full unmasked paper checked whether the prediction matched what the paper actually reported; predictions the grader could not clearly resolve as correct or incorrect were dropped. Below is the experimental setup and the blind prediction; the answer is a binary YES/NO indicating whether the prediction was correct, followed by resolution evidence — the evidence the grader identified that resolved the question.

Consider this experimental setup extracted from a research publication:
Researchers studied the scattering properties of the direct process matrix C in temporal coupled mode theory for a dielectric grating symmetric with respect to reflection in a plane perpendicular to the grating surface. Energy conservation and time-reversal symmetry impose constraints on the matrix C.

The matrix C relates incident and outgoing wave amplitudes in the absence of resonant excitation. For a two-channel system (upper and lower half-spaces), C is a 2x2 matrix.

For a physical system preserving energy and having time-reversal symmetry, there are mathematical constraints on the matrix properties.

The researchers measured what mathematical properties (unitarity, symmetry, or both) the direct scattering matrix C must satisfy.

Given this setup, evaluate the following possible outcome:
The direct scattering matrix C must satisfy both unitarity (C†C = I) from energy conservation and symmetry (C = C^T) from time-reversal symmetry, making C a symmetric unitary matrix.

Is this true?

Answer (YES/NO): YES